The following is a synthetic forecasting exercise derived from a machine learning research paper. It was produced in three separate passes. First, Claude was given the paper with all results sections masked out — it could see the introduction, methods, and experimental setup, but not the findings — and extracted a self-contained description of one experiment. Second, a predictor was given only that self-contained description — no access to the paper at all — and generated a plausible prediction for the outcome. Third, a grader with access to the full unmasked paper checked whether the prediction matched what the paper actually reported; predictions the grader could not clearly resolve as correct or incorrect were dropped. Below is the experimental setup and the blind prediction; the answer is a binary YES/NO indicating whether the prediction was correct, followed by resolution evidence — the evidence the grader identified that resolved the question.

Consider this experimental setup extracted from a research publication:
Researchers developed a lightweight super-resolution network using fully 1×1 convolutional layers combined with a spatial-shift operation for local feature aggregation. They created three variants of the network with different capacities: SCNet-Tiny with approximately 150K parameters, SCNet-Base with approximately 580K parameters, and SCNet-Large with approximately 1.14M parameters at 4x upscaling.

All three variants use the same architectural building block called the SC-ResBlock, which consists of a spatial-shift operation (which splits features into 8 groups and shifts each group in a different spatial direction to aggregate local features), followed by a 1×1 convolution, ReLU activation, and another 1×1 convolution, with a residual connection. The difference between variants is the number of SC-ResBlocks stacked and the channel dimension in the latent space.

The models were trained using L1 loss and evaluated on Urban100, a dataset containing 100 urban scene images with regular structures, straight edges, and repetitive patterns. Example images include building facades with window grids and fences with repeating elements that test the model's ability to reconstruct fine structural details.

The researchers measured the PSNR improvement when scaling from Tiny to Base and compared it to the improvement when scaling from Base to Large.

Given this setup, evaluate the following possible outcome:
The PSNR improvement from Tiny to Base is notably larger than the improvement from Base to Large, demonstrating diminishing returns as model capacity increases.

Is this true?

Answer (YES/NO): YES